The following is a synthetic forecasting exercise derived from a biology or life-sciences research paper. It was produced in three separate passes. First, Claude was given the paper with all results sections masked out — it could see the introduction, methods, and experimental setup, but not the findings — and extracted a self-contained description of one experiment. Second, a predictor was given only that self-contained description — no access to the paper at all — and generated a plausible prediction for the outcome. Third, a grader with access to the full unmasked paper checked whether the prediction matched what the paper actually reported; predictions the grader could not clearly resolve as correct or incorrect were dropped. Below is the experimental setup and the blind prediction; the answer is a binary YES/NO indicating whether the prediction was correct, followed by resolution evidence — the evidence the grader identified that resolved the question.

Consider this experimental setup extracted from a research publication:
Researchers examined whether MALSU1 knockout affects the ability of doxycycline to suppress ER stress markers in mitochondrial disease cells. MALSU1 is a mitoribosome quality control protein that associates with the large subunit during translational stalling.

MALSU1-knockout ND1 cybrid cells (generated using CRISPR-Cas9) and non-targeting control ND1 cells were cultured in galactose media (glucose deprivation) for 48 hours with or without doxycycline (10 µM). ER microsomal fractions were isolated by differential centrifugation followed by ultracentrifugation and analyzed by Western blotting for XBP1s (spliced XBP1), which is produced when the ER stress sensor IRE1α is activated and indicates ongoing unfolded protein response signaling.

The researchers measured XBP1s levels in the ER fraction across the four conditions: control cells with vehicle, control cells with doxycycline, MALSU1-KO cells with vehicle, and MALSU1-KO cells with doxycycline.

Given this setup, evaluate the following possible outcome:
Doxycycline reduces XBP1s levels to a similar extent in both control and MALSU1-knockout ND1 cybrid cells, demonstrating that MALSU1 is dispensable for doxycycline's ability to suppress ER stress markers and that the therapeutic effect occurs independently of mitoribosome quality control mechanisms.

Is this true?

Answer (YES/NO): NO